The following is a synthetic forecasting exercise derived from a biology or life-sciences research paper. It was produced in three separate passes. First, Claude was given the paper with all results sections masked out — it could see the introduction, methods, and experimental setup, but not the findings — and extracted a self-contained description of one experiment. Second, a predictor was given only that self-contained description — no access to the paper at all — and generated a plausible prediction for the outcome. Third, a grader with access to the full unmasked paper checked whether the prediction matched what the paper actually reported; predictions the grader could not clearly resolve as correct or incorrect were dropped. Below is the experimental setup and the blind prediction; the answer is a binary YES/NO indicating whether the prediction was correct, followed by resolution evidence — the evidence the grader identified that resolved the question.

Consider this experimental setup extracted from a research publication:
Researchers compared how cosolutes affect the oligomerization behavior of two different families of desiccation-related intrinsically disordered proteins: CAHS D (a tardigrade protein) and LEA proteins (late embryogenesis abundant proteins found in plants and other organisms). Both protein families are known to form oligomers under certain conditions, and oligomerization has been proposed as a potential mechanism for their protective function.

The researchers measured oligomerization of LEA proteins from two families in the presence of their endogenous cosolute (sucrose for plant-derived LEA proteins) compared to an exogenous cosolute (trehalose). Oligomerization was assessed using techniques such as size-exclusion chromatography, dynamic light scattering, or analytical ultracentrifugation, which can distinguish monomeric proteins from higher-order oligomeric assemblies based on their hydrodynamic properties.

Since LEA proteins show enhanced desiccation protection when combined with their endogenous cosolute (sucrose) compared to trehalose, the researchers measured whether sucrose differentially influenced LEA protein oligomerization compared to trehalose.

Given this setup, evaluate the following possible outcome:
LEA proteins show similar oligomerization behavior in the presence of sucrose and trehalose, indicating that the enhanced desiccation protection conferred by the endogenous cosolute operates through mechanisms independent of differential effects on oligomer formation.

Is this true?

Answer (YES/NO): YES